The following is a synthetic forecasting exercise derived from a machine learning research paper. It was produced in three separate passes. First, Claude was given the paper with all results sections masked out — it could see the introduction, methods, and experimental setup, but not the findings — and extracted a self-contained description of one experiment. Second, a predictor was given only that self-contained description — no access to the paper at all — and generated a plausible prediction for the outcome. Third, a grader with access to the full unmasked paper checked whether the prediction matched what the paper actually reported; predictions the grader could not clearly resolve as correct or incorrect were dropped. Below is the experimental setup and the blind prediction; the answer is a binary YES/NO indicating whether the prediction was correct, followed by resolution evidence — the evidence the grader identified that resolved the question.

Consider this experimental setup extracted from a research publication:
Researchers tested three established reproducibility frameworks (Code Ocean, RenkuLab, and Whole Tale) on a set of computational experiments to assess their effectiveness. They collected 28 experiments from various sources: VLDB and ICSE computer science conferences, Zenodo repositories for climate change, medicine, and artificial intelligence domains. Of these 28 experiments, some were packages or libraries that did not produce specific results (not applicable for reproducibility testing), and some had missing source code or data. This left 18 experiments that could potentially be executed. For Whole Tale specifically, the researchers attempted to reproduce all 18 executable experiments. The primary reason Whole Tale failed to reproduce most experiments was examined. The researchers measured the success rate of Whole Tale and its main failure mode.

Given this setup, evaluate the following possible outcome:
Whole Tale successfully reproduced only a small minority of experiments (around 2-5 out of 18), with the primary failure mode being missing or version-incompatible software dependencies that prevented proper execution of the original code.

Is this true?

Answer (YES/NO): NO